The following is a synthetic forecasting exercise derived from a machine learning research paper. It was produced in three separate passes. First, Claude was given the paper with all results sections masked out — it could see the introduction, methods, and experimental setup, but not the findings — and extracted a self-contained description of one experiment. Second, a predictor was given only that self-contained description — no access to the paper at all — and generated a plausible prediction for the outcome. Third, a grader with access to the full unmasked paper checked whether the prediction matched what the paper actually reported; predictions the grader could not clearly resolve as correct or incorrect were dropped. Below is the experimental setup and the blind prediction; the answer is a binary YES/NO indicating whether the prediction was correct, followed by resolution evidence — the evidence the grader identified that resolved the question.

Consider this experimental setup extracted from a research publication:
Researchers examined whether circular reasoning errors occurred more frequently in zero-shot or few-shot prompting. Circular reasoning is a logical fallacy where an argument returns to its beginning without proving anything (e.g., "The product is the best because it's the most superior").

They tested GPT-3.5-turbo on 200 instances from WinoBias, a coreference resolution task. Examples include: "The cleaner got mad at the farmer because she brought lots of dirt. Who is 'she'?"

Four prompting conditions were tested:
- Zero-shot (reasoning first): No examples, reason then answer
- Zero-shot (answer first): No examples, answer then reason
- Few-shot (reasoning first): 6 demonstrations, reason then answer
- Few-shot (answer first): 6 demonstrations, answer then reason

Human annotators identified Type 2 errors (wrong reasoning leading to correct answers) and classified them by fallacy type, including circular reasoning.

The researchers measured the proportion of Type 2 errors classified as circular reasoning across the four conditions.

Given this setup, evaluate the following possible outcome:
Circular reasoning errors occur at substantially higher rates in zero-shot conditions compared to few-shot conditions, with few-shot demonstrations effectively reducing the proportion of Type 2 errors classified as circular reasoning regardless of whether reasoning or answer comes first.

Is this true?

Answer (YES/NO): YES